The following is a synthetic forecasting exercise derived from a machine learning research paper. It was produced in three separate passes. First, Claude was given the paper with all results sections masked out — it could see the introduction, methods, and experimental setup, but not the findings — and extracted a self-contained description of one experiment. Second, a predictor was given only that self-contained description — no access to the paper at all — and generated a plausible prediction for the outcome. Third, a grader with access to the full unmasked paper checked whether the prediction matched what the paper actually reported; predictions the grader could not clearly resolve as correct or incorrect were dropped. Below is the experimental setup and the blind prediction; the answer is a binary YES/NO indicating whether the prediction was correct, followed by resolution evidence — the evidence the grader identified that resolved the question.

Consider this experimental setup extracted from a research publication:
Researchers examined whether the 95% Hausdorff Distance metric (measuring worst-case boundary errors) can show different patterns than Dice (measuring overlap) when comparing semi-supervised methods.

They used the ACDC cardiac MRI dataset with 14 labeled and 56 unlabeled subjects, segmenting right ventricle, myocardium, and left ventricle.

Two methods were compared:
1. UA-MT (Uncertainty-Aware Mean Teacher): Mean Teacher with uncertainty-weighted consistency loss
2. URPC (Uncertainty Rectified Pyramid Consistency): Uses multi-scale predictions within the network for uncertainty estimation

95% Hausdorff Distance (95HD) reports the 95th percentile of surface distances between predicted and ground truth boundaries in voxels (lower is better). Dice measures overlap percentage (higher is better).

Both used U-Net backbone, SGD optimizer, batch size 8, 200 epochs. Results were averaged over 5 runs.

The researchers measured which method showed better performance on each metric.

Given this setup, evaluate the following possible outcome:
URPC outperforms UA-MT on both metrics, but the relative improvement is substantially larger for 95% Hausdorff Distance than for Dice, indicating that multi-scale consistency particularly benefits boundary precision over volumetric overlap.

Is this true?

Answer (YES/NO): YES